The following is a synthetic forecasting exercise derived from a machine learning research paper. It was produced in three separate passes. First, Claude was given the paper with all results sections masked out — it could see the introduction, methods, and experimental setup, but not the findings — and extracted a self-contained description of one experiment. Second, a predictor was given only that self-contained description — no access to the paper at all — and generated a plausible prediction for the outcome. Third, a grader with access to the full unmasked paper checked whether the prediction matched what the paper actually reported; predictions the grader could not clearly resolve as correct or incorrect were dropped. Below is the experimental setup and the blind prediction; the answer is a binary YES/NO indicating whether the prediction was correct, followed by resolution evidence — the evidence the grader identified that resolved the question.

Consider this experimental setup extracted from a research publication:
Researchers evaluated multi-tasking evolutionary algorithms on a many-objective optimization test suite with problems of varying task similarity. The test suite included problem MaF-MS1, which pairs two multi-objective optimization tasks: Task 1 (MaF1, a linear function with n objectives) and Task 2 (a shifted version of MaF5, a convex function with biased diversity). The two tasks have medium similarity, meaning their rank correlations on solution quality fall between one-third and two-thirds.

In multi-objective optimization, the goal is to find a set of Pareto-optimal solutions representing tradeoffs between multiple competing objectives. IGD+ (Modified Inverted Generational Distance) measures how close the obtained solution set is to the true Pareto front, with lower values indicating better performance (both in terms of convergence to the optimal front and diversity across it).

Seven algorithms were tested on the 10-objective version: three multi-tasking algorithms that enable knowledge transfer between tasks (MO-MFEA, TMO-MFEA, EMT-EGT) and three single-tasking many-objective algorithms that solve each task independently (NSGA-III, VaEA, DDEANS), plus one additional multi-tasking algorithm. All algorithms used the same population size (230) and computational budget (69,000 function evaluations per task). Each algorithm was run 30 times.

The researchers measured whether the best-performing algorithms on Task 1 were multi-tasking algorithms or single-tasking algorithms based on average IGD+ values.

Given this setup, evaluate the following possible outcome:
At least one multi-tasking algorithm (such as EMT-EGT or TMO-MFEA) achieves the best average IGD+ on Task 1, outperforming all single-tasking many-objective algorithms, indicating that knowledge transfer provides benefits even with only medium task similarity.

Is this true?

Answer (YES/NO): NO